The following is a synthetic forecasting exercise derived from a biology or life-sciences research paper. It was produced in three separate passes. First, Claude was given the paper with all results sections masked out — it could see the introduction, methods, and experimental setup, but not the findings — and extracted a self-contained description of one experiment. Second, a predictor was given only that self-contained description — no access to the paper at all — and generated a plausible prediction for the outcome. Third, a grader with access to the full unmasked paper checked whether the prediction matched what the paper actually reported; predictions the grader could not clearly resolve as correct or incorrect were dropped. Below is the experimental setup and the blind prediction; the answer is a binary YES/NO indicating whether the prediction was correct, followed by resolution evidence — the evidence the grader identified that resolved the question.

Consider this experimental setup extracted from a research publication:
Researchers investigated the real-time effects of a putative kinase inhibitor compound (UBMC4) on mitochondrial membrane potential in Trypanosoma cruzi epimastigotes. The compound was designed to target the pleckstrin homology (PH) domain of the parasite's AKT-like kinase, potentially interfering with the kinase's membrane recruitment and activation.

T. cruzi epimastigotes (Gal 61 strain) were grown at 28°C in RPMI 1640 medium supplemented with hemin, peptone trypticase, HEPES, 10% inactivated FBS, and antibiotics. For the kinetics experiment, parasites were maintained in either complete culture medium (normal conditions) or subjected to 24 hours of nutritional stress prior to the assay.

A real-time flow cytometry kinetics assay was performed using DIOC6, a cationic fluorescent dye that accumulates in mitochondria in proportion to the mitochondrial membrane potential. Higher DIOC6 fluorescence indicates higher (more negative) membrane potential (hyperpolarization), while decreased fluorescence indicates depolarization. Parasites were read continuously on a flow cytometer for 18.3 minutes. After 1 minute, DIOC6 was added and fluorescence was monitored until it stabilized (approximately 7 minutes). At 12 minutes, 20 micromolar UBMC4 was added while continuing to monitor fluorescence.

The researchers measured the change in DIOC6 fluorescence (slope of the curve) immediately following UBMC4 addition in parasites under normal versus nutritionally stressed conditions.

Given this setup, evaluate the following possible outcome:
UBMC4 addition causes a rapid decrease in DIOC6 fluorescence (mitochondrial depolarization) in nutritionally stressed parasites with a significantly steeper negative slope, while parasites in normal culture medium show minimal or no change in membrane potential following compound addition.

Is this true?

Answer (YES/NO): YES